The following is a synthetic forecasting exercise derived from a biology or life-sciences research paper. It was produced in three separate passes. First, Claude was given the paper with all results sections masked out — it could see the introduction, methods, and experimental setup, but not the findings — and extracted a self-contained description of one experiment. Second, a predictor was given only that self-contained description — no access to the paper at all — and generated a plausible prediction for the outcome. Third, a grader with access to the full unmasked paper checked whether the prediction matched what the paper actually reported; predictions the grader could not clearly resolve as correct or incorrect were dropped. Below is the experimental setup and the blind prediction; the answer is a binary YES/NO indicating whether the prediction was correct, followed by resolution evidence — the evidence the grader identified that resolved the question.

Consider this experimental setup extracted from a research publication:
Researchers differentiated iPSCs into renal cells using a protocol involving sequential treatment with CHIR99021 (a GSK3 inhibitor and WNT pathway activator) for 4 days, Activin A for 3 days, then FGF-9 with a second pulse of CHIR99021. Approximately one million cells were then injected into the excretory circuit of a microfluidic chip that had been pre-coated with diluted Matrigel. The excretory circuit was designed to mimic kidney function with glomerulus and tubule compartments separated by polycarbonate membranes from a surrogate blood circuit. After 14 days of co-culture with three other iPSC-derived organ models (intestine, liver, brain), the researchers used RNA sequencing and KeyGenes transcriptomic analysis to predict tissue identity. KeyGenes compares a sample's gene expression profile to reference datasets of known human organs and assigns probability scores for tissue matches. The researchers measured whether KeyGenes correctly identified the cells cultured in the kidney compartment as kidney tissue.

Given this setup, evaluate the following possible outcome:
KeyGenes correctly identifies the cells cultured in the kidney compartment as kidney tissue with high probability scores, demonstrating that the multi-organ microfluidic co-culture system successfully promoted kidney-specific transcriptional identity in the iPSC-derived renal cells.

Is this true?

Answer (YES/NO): NO